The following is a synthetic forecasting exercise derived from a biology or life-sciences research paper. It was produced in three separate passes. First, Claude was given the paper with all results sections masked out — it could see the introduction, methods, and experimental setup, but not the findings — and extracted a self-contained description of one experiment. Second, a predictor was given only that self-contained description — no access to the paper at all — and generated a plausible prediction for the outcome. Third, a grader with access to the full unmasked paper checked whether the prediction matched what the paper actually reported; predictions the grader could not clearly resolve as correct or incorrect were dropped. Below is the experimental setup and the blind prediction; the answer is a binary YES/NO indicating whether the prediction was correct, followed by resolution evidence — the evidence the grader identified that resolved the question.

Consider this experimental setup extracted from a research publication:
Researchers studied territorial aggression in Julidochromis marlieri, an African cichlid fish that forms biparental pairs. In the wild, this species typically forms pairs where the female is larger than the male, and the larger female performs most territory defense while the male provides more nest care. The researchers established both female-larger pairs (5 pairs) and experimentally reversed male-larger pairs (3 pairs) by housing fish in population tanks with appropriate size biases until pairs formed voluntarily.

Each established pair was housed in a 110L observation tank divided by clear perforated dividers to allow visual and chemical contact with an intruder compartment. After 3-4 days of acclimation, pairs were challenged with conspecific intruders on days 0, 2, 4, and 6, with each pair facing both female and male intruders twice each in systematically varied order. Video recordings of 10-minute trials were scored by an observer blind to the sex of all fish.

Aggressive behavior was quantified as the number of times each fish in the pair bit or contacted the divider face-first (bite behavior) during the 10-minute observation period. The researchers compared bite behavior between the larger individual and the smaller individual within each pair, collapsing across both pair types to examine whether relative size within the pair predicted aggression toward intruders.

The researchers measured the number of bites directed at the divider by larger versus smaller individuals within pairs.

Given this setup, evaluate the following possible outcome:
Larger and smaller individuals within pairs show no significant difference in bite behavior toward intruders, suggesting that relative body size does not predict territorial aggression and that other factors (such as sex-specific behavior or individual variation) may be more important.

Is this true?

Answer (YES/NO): NO